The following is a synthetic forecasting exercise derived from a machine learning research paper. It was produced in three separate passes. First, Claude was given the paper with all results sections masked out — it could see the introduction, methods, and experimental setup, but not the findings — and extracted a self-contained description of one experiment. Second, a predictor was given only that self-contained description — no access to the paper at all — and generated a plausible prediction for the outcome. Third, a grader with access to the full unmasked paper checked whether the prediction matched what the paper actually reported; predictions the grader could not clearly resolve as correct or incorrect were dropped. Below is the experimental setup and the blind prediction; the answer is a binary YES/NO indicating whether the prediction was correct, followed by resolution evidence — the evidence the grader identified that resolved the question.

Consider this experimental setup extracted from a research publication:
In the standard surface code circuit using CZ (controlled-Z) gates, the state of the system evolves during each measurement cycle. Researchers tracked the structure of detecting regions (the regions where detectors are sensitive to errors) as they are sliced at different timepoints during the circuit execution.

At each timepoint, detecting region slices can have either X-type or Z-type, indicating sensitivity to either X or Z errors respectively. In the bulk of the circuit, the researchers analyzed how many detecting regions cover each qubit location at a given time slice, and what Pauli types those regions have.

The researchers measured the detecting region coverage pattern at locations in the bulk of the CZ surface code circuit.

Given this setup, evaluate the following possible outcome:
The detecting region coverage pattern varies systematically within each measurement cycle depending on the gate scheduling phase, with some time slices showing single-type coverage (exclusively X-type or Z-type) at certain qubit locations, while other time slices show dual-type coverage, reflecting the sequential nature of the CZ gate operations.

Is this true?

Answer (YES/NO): NO